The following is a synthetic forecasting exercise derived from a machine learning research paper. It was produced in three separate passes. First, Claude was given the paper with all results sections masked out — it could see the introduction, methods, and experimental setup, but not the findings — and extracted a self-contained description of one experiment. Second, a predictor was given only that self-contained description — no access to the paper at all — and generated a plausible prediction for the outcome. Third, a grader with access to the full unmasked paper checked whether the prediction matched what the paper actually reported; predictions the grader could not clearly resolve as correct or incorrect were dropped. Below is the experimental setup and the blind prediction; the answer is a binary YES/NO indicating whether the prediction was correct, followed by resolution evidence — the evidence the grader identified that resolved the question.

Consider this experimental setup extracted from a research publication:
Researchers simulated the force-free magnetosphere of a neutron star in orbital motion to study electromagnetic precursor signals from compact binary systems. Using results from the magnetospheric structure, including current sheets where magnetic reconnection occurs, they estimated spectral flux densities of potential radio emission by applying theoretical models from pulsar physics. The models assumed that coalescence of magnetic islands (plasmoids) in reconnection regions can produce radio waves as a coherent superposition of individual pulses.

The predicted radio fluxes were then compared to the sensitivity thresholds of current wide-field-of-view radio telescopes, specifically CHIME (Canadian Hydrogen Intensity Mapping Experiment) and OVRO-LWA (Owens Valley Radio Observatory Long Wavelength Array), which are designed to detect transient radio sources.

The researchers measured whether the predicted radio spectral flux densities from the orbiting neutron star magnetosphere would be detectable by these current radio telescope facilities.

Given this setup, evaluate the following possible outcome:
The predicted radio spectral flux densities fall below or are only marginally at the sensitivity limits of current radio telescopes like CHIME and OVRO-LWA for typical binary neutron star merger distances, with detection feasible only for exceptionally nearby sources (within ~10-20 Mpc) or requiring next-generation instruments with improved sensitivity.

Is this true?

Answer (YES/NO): NO